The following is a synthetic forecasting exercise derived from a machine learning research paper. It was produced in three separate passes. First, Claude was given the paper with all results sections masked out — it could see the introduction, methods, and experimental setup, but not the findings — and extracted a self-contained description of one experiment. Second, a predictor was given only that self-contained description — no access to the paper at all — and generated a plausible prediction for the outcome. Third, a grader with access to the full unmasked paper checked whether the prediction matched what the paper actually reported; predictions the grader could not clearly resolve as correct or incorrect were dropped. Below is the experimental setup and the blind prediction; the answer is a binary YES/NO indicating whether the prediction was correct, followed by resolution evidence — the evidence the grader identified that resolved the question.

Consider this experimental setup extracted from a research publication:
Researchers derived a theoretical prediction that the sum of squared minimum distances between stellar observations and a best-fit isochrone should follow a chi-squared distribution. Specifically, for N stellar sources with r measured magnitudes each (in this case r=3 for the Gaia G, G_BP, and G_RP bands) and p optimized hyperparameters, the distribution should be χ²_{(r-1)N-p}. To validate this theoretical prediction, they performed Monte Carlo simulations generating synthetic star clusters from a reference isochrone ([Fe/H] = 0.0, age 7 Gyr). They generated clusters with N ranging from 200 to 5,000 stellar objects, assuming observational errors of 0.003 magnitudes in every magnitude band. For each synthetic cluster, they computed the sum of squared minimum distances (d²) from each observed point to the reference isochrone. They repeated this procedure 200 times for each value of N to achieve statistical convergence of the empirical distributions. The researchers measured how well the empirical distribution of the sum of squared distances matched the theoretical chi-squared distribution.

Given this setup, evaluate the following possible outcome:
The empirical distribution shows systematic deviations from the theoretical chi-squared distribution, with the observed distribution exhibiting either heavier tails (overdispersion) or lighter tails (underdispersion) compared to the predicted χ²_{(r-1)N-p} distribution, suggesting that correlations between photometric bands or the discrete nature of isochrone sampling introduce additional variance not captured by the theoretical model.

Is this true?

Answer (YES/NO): NO